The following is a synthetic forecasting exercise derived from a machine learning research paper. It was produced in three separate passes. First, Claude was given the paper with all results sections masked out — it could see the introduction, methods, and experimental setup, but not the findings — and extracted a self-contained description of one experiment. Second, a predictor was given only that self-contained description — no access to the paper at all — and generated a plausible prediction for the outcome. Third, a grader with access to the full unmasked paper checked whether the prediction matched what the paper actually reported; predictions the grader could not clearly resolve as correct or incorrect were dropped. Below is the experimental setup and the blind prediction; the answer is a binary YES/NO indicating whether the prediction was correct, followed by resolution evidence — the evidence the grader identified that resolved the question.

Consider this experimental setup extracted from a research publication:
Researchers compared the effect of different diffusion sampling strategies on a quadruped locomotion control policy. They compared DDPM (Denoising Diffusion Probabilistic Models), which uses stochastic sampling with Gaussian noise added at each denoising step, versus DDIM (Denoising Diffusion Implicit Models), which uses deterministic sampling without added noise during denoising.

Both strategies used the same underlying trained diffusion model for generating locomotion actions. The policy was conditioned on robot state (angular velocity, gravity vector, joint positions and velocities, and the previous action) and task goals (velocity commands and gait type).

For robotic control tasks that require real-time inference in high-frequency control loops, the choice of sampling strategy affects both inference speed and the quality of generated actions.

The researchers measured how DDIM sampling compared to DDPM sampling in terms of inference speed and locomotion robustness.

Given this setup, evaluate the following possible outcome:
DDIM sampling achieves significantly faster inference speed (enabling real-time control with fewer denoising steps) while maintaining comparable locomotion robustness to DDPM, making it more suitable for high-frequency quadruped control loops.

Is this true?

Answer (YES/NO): YES